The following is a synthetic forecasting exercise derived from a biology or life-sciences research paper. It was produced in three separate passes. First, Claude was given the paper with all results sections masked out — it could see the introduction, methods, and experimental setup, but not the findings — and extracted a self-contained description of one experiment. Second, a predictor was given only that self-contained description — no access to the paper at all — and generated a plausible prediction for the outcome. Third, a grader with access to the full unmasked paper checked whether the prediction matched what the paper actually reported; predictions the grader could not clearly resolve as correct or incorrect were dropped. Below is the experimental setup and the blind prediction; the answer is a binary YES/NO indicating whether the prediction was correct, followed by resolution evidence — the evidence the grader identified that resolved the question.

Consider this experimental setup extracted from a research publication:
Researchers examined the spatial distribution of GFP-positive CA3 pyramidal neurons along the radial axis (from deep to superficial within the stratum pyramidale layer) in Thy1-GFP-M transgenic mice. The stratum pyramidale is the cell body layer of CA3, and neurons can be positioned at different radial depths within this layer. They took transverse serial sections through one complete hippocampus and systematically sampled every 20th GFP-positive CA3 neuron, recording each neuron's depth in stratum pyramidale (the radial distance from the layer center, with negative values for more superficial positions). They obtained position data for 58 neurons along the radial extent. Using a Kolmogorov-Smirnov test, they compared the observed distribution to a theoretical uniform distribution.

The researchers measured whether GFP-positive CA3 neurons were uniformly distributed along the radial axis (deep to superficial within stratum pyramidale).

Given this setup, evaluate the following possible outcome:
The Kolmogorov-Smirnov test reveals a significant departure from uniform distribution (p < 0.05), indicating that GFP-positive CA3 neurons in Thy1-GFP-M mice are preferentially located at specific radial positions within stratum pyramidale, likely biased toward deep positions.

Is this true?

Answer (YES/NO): NO